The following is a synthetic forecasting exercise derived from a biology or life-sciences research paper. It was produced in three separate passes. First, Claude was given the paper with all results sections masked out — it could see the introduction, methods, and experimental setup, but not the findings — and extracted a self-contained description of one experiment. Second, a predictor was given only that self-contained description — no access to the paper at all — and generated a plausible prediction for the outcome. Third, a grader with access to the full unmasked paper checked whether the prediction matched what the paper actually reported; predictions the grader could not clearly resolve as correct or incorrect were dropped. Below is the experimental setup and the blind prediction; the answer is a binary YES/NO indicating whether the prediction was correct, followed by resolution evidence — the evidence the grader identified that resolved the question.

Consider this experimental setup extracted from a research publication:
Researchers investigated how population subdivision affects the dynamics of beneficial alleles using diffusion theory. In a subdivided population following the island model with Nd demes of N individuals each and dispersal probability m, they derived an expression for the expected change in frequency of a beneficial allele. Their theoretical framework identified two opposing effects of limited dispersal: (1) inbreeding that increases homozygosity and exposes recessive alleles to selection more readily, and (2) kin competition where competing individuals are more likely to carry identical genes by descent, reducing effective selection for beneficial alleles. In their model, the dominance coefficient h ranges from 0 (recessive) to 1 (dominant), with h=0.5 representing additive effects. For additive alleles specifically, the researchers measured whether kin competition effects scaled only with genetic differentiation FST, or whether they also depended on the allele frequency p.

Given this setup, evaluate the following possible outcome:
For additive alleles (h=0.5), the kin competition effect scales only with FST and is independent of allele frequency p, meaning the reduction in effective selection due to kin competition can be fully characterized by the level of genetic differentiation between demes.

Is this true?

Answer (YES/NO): YES